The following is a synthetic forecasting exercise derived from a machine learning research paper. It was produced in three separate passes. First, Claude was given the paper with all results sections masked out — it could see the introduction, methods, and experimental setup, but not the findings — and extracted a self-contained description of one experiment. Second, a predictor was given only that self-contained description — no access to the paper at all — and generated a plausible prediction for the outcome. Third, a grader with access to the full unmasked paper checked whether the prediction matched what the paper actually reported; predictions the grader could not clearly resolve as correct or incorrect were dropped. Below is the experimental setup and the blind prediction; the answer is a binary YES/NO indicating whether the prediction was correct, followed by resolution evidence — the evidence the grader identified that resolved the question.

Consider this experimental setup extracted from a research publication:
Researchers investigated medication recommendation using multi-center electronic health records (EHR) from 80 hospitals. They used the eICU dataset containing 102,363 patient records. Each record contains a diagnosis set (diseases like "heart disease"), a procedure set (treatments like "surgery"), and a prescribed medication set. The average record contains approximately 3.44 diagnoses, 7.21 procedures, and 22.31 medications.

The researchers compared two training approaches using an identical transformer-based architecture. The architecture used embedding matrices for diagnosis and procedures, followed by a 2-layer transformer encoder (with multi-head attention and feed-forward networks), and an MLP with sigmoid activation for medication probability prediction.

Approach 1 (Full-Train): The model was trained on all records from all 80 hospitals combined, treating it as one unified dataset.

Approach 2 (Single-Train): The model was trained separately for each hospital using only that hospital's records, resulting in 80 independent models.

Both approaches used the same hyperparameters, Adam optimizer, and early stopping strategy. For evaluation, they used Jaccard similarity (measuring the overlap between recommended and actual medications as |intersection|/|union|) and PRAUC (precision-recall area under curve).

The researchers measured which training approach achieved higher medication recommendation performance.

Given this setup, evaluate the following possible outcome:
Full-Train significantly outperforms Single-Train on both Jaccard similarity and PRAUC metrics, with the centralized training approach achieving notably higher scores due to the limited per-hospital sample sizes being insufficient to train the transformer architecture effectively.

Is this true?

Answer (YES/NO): NO